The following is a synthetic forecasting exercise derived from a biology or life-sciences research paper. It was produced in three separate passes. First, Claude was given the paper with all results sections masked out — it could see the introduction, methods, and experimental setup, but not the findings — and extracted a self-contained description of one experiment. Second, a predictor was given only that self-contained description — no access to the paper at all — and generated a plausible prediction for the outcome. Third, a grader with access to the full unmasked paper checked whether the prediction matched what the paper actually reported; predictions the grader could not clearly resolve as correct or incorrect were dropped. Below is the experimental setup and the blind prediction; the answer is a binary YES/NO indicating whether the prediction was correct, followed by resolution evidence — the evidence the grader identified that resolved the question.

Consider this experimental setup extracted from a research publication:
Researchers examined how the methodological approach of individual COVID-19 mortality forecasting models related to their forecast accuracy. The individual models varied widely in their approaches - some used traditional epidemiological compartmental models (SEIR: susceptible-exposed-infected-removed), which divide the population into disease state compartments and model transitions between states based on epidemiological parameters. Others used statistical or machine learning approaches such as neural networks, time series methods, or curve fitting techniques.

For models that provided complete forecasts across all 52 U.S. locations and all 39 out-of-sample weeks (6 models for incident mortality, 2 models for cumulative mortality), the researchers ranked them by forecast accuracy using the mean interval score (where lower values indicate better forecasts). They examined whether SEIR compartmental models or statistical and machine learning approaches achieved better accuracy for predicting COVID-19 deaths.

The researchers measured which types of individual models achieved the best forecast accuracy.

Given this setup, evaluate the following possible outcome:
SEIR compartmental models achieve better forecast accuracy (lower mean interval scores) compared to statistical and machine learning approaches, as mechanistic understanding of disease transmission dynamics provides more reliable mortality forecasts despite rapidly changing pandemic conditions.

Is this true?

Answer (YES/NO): NO